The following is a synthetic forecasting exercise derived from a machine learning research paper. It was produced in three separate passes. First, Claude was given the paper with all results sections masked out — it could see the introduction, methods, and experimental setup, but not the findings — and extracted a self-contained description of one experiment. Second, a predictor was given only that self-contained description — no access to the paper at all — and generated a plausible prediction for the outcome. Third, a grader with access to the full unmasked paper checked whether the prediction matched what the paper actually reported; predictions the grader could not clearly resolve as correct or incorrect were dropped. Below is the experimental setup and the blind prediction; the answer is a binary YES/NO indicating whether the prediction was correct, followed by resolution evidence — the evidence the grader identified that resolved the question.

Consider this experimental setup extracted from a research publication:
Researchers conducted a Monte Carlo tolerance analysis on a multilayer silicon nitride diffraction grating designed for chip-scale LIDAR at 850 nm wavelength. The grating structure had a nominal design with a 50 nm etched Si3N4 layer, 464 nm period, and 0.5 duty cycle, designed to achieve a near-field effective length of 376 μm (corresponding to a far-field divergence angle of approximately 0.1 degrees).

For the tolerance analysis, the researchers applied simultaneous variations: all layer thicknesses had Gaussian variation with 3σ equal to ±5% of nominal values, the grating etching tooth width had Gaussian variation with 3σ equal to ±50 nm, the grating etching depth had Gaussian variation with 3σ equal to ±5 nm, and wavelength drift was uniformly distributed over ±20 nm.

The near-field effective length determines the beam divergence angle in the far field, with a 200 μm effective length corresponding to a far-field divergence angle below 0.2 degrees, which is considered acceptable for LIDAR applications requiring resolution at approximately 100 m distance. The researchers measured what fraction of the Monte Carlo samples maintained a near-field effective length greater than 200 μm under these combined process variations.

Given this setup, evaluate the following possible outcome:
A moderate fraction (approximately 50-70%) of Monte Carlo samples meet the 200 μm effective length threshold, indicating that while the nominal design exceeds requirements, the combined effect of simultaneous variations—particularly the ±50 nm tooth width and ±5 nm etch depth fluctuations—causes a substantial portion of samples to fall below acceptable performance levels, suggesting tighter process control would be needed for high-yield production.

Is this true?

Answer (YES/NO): NO